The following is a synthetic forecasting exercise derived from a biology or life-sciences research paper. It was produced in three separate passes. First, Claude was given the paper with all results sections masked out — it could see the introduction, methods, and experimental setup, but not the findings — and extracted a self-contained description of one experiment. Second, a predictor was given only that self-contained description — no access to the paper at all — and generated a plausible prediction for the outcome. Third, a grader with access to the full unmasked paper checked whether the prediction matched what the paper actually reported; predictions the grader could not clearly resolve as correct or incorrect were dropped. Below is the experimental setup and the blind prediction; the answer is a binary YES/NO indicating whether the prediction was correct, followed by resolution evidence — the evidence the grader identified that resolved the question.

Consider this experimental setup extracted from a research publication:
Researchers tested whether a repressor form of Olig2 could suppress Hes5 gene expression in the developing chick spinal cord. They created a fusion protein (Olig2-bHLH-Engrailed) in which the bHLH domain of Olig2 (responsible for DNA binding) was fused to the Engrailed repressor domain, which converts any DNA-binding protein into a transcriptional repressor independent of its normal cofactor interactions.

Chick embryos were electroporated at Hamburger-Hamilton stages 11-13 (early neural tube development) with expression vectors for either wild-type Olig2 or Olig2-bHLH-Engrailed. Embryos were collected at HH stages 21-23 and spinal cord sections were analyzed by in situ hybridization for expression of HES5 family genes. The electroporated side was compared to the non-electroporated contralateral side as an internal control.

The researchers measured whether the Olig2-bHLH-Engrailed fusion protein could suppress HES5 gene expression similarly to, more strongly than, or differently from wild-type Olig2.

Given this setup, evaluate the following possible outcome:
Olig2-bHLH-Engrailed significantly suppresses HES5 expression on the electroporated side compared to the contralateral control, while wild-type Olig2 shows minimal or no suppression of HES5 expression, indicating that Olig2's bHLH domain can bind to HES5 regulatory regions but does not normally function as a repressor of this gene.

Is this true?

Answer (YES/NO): NO